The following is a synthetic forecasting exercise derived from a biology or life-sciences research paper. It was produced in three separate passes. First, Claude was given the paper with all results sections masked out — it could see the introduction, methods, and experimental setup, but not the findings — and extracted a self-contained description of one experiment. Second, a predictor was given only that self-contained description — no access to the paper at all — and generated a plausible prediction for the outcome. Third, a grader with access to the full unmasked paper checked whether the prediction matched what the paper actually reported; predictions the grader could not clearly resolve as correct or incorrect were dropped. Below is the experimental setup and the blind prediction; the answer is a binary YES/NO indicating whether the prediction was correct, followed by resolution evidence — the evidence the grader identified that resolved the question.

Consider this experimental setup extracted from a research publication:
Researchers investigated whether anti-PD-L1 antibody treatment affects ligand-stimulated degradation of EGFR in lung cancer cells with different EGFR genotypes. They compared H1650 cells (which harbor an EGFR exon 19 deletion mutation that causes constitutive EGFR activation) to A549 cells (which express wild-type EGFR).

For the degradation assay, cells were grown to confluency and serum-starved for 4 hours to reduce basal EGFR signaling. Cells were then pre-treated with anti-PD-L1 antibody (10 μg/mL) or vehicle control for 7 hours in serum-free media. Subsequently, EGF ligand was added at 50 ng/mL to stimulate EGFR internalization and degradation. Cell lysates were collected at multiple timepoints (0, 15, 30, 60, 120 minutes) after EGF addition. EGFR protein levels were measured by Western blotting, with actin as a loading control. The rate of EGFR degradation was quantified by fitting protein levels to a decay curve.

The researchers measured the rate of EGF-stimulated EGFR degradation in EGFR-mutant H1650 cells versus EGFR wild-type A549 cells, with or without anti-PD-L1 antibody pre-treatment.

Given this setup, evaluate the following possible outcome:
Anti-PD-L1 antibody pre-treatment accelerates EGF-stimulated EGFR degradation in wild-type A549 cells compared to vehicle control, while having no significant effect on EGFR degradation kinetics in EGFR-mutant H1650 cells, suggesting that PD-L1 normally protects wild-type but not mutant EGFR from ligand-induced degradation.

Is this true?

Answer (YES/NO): NO